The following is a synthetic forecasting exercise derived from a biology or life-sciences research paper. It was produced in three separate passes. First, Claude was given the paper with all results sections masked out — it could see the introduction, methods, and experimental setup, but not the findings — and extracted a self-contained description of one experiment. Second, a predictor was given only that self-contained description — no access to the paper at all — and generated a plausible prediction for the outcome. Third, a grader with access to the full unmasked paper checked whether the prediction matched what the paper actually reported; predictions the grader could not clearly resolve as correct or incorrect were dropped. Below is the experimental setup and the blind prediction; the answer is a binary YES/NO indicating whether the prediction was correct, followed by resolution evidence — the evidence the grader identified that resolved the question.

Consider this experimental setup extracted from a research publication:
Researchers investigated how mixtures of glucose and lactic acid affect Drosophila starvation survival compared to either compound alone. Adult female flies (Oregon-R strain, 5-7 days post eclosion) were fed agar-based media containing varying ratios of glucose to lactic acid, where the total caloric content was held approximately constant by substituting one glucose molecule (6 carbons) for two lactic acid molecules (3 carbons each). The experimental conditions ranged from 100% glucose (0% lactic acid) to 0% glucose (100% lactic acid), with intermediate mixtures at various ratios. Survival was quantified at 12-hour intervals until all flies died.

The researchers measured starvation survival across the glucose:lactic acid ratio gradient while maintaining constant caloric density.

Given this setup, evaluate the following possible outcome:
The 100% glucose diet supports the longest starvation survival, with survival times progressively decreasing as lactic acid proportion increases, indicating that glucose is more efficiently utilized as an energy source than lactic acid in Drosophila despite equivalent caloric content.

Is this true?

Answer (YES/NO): NO